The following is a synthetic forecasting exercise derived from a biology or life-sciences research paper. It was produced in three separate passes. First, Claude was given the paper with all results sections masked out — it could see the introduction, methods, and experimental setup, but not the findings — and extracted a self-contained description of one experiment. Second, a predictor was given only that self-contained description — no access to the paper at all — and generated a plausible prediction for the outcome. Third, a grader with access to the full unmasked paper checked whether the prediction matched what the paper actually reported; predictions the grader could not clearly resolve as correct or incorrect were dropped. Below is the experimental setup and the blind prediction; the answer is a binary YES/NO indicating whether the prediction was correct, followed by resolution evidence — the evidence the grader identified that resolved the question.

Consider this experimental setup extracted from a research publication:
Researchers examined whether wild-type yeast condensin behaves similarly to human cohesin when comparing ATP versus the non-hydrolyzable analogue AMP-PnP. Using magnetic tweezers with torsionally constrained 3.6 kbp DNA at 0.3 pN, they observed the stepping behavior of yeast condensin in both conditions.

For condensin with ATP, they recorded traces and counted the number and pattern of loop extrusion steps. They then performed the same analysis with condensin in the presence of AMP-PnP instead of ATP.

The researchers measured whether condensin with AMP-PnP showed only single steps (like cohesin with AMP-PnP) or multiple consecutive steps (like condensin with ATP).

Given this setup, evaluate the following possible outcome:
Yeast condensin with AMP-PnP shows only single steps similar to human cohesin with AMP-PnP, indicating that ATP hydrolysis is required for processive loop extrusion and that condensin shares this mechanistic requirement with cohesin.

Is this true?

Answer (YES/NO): YES